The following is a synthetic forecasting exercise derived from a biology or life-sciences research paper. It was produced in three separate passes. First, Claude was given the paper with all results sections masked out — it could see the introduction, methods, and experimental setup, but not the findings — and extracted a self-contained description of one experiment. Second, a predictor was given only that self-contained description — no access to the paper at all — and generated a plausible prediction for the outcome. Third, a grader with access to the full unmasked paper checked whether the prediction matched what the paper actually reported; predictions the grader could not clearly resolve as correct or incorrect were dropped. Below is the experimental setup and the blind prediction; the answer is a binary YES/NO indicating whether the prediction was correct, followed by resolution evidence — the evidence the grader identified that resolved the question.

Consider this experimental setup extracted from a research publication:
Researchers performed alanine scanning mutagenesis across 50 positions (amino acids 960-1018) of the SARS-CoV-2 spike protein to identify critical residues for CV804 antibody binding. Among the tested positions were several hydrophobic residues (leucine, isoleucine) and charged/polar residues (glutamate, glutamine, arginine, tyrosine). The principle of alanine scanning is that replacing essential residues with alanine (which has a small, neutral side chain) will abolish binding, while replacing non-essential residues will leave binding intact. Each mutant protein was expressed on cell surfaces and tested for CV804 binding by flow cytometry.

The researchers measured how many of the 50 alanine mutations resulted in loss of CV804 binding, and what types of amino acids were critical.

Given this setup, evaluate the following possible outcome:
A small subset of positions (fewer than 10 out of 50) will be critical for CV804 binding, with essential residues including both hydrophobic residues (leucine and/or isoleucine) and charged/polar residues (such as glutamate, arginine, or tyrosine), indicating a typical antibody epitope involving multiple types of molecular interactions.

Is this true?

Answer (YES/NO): YES